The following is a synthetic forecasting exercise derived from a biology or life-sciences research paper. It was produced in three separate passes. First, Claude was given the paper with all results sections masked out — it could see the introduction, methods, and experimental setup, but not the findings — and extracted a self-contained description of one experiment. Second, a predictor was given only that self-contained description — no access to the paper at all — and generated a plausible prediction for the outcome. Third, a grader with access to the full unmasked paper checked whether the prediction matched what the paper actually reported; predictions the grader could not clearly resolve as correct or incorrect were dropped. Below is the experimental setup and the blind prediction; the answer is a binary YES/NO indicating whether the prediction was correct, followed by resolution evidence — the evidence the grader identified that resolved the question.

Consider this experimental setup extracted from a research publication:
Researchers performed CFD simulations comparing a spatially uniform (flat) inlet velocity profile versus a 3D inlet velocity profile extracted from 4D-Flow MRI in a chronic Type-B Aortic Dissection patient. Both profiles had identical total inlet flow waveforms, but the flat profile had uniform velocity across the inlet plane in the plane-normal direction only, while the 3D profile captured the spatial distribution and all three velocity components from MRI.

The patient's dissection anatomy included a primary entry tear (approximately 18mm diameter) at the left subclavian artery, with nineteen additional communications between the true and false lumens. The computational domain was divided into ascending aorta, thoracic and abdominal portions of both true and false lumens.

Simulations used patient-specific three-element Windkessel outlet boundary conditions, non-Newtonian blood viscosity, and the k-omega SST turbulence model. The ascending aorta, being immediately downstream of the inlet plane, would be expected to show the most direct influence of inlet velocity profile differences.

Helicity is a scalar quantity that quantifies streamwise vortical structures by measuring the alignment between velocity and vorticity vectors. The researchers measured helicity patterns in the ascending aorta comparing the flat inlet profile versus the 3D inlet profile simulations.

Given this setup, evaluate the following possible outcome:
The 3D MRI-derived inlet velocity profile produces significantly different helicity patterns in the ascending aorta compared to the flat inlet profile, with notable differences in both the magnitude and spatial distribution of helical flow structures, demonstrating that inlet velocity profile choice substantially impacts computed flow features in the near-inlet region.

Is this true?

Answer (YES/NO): YES